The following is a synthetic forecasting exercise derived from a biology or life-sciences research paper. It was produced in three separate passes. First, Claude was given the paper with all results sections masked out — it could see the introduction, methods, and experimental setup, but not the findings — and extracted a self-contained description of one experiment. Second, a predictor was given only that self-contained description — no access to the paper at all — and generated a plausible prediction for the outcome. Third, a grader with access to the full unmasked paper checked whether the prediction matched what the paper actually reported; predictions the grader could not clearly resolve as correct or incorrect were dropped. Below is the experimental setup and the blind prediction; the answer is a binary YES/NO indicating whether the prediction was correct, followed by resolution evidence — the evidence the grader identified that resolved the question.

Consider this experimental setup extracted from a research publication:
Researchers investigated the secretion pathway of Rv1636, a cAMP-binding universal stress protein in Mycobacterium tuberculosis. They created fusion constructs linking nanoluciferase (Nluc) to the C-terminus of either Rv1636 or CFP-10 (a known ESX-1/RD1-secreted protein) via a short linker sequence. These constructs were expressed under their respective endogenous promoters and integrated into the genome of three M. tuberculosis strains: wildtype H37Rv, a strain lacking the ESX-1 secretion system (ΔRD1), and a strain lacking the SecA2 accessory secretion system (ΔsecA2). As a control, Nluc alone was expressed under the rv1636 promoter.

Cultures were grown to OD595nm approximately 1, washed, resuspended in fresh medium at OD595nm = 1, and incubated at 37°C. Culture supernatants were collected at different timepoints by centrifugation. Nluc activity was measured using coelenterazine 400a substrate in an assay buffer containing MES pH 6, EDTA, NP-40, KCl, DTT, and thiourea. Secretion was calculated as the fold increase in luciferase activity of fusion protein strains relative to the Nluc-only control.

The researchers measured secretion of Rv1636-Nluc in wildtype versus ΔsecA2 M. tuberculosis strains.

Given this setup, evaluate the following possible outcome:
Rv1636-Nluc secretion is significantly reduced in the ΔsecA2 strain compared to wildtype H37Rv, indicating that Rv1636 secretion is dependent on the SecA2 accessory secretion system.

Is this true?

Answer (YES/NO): YES